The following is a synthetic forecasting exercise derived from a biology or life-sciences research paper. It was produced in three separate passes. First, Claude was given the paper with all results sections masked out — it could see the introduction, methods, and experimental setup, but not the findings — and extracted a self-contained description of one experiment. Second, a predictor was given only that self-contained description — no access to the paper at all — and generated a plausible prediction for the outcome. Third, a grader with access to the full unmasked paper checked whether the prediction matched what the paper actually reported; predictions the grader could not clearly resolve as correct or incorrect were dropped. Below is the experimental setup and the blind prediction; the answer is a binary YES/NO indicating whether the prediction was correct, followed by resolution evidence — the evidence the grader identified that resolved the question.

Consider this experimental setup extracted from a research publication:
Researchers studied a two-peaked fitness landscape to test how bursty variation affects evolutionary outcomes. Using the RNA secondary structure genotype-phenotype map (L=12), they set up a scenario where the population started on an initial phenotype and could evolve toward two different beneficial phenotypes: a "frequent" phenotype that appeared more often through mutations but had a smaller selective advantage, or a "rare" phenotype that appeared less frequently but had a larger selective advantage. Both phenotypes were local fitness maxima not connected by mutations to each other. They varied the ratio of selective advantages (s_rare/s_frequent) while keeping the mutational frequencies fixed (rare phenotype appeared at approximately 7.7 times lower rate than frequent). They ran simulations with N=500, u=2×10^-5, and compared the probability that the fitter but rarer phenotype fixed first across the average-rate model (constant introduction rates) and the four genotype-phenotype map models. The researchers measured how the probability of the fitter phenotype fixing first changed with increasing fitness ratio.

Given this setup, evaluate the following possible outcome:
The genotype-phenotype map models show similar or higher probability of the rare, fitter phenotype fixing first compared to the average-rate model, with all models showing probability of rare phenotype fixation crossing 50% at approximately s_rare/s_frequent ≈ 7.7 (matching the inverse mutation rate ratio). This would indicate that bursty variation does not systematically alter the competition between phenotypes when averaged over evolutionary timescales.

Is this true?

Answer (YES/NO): NO